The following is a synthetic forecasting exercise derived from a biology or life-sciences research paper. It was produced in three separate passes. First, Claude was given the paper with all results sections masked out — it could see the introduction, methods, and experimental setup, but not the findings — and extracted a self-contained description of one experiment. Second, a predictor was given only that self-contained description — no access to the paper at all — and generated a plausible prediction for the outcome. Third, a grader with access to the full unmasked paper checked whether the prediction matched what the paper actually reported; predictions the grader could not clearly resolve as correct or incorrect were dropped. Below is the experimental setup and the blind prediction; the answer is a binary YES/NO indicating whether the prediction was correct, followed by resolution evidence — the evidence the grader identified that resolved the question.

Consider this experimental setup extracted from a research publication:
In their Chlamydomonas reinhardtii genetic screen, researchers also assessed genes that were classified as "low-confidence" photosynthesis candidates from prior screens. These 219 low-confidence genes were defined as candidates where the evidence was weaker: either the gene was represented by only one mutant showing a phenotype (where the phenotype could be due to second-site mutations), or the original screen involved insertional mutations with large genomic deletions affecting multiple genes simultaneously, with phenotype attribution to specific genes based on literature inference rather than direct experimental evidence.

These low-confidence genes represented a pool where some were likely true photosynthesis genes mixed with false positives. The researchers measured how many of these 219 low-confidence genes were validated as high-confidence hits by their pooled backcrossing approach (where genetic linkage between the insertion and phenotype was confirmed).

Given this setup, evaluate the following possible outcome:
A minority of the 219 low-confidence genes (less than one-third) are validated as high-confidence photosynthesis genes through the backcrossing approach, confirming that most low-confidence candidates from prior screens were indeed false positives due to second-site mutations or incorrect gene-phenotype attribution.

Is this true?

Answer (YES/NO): YES